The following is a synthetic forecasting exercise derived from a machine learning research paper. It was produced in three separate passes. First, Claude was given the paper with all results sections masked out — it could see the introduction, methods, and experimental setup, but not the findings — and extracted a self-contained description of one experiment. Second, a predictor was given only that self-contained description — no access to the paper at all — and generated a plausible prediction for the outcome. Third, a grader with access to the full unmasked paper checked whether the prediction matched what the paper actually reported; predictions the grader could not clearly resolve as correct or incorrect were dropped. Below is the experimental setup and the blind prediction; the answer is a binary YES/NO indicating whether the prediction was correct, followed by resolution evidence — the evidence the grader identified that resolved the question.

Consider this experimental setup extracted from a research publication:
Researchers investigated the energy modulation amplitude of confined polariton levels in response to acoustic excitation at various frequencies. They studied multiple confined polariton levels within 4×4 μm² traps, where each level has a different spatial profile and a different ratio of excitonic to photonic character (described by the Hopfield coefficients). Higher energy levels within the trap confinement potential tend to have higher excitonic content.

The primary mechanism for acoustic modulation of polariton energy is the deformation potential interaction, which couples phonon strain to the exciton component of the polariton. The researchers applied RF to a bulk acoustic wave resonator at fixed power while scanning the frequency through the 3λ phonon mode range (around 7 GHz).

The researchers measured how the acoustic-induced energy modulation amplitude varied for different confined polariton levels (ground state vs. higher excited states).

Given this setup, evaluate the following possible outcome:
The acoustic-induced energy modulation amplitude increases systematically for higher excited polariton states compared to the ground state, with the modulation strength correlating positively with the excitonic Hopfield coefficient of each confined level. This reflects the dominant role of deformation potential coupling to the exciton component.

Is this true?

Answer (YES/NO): YES